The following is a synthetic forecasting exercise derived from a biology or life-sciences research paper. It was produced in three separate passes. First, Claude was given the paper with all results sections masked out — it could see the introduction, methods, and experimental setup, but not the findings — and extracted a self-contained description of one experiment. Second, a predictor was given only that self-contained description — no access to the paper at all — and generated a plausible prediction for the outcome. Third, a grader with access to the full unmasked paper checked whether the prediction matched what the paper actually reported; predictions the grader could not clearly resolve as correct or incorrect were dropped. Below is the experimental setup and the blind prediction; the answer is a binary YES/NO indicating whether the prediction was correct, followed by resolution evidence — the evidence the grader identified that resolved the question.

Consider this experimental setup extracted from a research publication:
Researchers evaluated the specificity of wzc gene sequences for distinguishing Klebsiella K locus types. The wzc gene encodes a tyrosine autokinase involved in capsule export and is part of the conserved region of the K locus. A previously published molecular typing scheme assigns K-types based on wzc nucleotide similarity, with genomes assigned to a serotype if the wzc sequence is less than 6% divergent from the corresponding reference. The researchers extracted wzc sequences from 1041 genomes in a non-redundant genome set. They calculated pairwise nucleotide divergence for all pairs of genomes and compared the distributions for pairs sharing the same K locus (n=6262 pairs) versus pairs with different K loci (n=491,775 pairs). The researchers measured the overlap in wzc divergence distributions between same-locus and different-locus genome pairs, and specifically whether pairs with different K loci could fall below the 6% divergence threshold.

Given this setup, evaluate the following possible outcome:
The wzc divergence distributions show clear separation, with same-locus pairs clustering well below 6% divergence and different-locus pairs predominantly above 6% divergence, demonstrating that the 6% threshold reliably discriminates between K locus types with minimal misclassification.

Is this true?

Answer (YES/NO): NO